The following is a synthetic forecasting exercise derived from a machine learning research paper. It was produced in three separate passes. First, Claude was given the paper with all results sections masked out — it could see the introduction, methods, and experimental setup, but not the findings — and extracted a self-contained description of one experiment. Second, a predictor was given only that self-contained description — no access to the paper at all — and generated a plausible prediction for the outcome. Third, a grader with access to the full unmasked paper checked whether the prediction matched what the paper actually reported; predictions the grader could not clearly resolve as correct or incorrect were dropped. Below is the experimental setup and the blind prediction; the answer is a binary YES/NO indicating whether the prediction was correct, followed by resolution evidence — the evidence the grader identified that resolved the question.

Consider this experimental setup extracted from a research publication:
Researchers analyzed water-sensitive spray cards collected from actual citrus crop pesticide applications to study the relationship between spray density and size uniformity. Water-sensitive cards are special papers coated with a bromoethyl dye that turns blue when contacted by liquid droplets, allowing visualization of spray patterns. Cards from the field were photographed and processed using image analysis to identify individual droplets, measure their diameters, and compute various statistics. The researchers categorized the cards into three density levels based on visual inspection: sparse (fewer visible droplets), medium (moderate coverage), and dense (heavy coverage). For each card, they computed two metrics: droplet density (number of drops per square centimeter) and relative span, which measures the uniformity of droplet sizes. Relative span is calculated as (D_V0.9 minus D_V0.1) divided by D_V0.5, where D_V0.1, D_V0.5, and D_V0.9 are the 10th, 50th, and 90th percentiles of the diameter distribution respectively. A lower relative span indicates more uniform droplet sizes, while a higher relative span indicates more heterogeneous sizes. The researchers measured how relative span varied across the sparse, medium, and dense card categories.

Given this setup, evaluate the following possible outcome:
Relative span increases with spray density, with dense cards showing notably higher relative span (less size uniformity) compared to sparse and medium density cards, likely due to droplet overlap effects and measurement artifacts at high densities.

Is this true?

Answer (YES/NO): YES